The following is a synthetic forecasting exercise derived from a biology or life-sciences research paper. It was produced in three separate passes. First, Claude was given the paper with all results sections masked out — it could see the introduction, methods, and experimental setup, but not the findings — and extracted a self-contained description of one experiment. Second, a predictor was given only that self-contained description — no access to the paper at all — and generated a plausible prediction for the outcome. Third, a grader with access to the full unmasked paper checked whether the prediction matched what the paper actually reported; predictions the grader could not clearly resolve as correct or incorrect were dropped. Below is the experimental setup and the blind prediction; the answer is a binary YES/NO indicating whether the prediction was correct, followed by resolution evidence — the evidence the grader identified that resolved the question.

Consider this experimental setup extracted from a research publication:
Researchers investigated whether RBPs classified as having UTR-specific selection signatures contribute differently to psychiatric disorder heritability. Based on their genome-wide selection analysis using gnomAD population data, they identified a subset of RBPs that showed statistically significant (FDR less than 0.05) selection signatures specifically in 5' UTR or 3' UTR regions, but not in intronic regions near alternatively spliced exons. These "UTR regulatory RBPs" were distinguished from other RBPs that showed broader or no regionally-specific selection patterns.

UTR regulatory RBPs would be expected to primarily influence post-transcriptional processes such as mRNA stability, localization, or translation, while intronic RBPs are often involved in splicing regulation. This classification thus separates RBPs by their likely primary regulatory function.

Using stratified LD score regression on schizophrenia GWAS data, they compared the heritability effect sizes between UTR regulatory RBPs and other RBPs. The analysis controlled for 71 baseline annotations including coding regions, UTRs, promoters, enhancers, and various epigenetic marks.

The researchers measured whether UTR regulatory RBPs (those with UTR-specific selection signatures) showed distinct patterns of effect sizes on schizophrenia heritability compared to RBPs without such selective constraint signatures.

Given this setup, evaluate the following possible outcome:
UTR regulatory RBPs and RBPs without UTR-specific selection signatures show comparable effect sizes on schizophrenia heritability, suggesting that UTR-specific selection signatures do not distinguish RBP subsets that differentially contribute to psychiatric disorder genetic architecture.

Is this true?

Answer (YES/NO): NO